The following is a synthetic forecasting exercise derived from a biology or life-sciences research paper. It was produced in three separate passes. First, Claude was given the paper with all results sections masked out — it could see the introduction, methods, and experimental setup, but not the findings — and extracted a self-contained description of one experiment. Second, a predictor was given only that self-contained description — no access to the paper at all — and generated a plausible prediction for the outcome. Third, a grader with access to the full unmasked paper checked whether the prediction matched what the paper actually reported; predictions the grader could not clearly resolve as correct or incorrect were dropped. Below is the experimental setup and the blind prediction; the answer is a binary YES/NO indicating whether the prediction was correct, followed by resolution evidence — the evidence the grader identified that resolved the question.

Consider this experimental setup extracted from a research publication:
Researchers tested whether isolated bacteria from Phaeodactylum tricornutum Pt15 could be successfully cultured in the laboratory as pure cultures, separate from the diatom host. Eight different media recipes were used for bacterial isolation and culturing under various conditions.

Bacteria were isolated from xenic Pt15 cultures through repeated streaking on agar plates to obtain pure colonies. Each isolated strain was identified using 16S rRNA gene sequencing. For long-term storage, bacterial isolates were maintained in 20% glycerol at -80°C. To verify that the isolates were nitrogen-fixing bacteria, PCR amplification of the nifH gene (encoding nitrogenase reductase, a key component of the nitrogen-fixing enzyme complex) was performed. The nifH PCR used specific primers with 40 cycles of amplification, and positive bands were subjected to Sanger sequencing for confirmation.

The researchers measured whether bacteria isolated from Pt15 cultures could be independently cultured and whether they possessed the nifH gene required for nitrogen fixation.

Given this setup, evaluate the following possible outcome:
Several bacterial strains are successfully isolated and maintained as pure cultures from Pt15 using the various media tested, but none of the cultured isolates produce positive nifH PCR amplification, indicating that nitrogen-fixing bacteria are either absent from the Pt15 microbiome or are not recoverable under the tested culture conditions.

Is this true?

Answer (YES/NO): NO